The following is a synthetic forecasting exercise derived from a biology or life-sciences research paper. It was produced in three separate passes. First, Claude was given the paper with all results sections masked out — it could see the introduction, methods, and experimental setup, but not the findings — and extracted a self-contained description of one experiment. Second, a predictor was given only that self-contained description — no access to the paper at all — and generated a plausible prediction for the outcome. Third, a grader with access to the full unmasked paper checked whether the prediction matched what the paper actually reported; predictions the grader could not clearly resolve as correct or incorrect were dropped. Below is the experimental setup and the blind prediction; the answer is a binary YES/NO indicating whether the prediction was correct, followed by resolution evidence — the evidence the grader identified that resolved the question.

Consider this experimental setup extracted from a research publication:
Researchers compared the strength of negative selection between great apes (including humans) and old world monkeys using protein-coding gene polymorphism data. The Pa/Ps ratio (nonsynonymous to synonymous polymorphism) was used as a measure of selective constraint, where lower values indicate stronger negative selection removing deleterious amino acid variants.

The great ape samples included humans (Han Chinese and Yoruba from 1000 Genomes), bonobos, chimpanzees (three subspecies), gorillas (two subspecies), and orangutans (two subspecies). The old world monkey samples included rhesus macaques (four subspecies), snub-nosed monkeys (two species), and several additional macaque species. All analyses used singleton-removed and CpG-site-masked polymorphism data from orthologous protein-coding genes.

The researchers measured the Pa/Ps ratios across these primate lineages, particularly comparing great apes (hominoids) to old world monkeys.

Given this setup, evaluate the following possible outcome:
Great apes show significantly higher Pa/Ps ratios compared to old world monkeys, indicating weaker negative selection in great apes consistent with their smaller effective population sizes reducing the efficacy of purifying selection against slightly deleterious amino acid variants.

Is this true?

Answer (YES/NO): YES